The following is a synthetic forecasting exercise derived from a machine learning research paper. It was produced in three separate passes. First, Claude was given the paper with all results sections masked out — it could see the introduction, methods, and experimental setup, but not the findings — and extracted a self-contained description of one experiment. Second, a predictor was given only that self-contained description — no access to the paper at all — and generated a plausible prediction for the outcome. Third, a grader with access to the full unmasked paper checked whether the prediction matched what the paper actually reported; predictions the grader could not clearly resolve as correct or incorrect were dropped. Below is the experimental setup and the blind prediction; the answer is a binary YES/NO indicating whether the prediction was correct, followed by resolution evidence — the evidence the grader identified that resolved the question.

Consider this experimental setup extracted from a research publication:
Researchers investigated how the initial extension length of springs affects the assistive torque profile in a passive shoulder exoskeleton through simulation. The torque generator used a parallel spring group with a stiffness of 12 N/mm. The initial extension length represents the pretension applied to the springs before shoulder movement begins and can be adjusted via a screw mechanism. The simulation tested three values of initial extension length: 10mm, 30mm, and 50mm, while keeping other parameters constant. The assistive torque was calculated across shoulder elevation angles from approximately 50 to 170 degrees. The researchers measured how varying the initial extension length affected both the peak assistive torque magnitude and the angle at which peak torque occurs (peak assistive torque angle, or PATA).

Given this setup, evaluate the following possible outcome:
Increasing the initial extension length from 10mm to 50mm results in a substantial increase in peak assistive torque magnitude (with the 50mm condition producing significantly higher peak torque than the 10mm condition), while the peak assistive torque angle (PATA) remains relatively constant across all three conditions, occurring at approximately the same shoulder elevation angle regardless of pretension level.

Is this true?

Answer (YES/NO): YES